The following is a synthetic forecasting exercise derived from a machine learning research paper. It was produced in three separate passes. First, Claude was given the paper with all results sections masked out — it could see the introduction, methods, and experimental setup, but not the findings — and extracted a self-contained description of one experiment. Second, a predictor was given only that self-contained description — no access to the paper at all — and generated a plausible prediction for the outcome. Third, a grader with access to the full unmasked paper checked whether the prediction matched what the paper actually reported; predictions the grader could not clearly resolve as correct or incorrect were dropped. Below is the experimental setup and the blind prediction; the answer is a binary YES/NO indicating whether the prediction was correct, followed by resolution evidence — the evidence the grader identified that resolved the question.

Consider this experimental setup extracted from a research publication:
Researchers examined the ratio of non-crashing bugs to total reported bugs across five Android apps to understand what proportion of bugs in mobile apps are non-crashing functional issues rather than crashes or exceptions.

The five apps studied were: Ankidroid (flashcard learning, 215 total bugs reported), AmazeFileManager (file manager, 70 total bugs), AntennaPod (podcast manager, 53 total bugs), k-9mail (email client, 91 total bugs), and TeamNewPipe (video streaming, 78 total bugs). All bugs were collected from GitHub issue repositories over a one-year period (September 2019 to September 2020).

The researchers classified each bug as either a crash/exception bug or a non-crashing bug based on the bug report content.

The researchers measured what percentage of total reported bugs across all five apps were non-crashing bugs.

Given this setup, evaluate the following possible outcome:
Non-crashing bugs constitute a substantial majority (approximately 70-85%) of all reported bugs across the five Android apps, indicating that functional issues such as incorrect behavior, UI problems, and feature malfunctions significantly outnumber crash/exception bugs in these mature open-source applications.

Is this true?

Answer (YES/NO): NO